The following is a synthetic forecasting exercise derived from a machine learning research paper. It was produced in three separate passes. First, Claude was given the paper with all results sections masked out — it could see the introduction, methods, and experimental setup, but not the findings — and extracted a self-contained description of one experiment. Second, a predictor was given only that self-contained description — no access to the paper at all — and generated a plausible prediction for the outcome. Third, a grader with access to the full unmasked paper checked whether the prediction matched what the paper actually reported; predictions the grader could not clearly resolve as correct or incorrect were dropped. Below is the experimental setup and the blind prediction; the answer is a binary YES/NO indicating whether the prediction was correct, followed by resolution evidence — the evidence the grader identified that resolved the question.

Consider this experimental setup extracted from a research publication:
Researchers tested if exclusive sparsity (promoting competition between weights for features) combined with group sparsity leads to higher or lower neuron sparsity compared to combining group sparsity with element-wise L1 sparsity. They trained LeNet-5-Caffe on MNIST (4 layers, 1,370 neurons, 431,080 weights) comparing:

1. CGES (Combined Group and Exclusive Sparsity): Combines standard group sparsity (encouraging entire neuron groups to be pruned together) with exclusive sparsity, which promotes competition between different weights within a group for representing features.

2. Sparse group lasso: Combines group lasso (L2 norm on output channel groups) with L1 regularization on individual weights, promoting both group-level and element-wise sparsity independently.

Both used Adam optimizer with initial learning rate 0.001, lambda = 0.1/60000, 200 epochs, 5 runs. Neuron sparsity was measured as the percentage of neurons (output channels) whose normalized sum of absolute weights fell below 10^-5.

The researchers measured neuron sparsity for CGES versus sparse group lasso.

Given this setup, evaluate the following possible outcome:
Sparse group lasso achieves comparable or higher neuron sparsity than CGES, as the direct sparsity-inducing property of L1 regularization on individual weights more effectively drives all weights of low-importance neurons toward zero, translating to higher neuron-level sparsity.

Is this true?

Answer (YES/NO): YES